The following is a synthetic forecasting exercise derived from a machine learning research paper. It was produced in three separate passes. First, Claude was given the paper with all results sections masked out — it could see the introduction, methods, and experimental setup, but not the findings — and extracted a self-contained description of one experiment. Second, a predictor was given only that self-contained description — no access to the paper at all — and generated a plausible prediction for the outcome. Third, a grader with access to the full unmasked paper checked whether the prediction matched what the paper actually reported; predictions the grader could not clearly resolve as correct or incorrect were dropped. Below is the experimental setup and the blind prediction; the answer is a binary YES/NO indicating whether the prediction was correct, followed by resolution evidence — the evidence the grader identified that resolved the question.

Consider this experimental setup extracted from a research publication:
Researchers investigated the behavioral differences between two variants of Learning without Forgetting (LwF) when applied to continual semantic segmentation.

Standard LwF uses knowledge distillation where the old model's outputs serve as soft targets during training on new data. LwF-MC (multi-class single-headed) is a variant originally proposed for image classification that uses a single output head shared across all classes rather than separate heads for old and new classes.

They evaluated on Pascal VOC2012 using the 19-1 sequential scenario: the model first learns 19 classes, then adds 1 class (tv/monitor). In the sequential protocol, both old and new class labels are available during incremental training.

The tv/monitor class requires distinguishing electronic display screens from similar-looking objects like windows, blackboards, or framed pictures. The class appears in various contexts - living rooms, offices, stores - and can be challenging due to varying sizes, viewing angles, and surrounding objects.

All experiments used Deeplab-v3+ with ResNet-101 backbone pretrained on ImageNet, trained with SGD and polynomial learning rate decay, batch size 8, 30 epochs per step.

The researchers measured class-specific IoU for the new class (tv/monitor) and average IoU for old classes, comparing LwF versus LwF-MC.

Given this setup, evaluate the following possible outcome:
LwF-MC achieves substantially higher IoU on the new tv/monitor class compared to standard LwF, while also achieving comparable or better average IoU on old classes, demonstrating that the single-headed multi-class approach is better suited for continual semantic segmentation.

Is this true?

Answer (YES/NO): NO